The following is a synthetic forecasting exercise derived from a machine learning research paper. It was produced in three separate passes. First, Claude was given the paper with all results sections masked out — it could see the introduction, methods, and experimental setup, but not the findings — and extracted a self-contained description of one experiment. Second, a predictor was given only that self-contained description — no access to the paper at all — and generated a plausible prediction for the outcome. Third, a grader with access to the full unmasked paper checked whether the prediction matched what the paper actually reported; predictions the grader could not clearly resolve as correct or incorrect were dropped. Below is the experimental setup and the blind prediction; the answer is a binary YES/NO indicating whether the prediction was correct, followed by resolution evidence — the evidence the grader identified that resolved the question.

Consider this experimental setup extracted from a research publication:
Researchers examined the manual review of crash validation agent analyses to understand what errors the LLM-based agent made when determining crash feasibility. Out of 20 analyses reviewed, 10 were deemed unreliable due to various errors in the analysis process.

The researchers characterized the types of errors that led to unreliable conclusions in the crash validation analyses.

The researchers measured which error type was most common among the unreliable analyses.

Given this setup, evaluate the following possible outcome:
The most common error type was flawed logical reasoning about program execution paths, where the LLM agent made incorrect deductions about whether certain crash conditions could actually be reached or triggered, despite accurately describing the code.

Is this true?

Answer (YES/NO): NO